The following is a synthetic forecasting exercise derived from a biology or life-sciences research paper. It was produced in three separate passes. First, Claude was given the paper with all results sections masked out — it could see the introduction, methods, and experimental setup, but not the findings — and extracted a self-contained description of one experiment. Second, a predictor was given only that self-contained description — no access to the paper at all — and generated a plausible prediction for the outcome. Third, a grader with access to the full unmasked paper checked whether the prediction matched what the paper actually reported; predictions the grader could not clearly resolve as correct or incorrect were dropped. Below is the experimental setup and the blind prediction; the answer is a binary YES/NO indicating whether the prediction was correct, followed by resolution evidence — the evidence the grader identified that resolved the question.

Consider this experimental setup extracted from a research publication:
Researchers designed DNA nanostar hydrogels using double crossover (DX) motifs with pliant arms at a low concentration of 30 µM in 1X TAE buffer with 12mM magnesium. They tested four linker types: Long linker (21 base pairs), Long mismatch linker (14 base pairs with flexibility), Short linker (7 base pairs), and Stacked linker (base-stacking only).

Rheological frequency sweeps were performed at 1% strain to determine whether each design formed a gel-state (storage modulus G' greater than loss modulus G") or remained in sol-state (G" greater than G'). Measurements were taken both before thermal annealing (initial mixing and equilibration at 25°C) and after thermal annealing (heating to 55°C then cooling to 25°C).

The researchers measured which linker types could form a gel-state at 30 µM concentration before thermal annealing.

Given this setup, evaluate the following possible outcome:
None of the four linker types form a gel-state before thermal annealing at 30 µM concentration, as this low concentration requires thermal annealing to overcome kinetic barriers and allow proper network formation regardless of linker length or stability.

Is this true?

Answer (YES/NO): NO